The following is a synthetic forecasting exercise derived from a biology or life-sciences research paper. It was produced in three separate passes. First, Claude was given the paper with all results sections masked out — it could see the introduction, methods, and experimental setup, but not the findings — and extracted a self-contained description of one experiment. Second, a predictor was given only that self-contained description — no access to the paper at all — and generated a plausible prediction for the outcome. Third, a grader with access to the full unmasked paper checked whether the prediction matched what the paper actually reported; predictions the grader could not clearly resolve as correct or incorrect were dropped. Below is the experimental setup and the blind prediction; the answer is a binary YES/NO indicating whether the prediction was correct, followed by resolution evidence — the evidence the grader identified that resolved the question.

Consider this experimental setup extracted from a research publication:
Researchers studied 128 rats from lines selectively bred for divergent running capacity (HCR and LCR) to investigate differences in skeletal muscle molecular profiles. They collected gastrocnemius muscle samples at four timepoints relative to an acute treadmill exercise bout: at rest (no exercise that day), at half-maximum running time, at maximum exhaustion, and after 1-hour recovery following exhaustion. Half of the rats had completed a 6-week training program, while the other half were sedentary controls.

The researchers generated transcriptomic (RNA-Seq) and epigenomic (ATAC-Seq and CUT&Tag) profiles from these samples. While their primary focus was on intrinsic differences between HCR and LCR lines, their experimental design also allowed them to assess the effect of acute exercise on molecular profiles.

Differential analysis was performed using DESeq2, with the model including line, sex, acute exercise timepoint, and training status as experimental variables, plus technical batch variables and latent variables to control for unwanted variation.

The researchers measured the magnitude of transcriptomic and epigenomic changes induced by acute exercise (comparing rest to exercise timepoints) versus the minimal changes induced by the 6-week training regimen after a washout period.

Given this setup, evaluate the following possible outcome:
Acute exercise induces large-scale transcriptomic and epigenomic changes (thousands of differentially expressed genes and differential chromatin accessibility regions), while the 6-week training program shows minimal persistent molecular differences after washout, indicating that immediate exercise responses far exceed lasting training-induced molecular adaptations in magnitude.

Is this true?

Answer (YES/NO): YES